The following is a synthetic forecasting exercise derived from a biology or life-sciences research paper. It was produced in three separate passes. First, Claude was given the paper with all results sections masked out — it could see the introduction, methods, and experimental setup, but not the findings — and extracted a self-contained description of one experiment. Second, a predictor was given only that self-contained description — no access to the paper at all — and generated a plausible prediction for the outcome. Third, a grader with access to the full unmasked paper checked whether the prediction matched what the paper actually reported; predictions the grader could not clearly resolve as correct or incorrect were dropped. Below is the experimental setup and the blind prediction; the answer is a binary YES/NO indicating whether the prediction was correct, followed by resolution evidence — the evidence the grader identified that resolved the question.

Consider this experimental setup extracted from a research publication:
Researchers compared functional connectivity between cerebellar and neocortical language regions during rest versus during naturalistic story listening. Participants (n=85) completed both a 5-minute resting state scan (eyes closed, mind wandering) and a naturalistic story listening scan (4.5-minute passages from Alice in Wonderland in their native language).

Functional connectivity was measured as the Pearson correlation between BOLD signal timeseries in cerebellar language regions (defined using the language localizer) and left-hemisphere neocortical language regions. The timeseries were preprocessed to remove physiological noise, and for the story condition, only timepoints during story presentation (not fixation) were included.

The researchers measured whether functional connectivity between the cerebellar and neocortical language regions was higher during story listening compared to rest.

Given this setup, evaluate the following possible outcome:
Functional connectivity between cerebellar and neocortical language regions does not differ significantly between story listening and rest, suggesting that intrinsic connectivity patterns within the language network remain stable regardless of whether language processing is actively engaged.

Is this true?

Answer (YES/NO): NO